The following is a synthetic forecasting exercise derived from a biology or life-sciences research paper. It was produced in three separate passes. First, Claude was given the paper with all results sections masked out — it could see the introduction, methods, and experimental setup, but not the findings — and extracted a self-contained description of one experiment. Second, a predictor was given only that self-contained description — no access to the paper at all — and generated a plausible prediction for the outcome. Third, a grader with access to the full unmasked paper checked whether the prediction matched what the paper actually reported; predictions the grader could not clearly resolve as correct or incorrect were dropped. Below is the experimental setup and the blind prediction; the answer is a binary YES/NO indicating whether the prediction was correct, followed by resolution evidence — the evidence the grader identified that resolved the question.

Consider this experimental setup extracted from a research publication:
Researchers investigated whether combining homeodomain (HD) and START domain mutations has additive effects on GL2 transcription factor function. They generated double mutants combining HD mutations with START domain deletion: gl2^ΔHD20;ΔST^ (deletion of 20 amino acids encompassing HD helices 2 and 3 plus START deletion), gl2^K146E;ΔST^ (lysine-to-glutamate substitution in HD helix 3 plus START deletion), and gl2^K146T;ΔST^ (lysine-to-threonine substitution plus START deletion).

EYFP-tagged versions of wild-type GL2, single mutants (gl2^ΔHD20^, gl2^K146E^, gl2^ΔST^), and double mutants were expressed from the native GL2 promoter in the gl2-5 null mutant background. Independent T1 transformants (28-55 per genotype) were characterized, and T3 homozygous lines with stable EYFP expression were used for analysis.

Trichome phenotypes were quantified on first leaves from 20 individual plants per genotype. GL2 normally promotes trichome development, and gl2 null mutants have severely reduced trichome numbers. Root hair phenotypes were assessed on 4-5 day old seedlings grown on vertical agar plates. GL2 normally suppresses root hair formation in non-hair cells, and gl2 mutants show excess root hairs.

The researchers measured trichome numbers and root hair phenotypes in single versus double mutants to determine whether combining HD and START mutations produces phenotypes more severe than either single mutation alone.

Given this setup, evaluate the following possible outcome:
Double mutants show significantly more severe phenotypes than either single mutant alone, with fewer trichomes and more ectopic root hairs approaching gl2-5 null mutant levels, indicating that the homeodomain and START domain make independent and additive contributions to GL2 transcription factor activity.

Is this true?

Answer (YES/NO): NO